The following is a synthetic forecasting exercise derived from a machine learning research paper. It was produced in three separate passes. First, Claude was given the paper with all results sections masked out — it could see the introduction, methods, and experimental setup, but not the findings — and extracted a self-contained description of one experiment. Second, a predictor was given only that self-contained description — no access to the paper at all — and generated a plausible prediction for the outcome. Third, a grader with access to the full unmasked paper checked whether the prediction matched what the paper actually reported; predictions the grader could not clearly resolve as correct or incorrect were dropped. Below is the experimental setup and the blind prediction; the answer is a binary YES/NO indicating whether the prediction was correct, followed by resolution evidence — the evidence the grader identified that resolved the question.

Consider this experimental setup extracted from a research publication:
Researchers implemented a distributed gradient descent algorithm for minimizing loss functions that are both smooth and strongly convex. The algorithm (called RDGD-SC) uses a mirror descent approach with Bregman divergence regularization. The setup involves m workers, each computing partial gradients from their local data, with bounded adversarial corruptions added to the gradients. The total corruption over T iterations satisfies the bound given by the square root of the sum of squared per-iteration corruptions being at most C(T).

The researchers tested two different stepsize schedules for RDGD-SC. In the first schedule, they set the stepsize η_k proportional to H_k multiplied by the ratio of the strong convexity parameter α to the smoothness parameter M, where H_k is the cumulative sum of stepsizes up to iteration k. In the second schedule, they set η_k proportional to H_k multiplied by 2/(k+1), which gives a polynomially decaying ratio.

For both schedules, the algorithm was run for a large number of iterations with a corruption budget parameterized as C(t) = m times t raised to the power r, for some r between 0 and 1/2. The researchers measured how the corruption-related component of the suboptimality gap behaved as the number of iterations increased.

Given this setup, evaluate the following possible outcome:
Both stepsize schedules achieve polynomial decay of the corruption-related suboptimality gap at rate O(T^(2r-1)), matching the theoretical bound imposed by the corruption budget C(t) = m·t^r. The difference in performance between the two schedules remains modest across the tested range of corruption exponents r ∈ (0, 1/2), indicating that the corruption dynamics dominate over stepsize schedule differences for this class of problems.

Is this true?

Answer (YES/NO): NO